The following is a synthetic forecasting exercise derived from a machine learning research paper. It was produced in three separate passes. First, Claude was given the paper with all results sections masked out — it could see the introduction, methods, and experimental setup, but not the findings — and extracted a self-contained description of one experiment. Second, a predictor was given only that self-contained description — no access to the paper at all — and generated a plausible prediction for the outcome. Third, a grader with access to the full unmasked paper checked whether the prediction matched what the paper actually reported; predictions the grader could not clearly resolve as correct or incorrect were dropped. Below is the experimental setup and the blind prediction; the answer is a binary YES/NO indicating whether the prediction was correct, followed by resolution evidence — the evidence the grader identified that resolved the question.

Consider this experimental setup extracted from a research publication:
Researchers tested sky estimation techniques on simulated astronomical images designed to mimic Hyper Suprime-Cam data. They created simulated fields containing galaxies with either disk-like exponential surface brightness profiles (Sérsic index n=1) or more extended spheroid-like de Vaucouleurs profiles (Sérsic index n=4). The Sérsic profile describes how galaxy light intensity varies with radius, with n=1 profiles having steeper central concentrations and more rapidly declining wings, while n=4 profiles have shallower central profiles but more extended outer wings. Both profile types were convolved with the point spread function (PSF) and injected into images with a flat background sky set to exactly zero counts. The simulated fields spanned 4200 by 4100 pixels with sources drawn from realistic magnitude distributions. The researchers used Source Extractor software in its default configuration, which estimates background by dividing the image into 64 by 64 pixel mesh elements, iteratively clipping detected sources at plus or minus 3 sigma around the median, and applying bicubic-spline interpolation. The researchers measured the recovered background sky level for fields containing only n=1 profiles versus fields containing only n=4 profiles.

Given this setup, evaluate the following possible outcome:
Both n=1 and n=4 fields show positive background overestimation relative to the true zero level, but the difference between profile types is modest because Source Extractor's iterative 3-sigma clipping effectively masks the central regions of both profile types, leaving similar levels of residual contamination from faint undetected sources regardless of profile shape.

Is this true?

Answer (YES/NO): NO